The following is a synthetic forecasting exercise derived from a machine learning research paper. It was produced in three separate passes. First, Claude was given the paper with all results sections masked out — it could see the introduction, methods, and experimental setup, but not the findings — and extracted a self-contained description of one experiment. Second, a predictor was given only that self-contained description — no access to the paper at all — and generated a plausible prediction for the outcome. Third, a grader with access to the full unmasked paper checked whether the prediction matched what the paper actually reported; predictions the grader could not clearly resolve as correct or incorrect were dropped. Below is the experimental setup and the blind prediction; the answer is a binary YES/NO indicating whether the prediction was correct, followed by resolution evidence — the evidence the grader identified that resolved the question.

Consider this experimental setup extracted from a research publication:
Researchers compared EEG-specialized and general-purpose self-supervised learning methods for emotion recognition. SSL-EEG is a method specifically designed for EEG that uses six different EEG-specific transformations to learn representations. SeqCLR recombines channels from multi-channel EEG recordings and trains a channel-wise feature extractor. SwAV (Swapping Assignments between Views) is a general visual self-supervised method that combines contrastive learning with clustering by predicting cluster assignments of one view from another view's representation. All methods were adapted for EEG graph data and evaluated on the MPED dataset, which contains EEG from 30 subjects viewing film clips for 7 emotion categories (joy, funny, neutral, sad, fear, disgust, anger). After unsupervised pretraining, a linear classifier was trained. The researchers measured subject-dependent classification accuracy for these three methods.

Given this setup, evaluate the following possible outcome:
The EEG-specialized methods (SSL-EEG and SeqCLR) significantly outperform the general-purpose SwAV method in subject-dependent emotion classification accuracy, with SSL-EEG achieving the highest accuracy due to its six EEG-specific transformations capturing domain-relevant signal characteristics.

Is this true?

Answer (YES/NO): NO